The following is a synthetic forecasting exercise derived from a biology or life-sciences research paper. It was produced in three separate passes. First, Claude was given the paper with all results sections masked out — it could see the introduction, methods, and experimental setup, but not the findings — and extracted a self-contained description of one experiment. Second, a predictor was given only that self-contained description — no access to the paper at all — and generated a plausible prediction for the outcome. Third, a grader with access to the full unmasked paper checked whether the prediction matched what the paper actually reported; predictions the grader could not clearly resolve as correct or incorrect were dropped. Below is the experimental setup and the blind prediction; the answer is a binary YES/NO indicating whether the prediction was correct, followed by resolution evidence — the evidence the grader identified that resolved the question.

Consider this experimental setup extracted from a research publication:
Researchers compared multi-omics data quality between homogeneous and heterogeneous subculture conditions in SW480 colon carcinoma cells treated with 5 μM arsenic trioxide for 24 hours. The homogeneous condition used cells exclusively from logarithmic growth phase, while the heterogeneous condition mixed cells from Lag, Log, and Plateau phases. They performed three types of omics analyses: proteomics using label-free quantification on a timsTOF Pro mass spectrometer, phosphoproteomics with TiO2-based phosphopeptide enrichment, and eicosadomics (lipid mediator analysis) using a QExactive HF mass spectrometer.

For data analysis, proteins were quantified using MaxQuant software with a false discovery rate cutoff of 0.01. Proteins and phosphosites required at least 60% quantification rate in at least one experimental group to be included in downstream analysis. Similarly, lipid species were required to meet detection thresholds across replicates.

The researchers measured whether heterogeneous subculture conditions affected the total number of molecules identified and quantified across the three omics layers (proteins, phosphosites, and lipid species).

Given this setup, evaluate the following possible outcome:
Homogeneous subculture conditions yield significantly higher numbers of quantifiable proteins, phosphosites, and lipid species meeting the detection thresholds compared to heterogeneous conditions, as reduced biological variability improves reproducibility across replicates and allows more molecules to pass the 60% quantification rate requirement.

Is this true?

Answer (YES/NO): NO